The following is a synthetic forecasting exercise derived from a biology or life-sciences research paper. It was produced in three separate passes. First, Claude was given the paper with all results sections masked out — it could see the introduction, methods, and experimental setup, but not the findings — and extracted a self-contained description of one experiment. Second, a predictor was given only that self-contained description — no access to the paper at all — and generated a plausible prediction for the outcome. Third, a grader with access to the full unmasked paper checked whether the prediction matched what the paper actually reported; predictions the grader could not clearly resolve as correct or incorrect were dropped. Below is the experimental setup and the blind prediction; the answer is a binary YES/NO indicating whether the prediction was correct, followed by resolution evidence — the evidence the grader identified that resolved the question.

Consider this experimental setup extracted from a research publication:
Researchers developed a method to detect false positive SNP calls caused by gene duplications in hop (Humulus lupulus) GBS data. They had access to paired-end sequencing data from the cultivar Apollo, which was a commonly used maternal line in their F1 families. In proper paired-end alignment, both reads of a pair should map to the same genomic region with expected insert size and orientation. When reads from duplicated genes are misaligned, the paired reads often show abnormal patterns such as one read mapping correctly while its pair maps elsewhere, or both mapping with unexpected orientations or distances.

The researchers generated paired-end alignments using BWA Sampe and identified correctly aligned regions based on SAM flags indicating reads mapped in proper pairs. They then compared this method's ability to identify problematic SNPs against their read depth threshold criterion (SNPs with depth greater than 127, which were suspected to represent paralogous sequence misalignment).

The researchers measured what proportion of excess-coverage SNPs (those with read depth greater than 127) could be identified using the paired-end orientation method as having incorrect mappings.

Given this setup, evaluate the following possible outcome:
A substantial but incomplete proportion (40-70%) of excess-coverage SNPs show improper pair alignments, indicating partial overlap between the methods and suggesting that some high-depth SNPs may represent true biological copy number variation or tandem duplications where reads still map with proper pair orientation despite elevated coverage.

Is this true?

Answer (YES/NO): NO